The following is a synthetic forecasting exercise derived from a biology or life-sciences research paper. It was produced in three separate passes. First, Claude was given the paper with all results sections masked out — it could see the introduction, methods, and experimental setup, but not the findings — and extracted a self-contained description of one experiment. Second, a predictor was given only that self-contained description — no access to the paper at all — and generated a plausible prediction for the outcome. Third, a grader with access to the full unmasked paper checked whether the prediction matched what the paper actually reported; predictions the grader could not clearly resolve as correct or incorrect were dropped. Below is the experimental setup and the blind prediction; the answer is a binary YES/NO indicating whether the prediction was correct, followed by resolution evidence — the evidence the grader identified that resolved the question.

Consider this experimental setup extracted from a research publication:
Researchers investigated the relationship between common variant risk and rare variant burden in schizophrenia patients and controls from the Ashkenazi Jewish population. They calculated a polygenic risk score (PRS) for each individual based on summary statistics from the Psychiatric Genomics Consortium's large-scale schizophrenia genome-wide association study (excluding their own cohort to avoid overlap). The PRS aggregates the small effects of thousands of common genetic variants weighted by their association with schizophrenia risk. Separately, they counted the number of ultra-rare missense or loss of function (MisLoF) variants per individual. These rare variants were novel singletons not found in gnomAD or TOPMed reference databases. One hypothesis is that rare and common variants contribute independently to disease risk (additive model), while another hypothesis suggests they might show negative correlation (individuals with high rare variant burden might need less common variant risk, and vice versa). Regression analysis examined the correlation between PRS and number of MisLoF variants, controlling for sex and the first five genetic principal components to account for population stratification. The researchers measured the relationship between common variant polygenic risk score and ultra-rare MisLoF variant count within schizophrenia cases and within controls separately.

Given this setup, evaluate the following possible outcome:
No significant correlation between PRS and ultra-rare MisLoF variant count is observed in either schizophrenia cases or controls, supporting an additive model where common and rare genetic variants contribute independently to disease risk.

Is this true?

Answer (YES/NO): NO